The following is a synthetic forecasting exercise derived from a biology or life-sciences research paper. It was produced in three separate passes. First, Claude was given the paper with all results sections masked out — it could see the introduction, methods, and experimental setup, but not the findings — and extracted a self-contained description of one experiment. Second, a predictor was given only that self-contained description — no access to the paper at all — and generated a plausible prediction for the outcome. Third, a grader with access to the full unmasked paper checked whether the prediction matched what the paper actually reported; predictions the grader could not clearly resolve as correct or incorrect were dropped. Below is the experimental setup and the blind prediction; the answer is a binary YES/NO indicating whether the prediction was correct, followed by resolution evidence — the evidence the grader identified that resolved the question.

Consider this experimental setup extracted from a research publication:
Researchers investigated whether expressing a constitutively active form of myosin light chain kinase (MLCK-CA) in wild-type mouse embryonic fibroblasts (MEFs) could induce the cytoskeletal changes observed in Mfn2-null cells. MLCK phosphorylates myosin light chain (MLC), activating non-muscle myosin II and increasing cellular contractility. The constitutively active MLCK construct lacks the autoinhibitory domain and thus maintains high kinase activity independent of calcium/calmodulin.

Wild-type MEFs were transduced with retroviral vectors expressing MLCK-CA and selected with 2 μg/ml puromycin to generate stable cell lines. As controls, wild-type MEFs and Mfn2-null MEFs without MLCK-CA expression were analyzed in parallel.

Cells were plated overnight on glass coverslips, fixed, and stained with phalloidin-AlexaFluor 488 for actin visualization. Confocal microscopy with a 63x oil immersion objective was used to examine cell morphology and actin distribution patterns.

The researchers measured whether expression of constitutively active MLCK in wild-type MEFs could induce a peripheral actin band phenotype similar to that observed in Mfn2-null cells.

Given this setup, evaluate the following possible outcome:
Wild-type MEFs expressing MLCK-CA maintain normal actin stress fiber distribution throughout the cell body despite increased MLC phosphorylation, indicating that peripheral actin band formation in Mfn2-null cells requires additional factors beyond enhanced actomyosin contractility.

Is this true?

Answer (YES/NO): NO